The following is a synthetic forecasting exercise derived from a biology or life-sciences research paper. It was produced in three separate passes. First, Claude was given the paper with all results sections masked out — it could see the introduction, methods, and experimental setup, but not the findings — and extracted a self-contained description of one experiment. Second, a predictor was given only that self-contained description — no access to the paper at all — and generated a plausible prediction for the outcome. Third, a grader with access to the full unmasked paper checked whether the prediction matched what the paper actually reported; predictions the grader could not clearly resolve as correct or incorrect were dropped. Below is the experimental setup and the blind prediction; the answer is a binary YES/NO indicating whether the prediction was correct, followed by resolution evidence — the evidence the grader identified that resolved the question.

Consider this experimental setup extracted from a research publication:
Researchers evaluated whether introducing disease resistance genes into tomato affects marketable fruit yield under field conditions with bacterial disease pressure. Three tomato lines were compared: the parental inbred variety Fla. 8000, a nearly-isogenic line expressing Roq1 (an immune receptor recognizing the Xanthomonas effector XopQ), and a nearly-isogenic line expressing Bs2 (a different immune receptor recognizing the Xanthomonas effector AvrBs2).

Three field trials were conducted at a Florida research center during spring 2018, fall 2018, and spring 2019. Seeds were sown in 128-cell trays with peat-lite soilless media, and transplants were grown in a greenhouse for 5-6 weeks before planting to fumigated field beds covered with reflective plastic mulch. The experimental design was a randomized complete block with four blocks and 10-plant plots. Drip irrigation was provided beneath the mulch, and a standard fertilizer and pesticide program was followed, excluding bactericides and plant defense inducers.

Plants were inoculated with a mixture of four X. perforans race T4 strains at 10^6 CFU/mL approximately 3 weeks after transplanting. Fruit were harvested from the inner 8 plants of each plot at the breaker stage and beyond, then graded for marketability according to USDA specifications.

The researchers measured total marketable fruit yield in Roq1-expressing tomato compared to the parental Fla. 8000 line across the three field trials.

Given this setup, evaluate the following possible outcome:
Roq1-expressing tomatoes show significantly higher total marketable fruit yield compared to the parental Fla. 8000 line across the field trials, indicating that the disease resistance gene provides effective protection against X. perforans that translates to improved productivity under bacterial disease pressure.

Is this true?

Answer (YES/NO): NO